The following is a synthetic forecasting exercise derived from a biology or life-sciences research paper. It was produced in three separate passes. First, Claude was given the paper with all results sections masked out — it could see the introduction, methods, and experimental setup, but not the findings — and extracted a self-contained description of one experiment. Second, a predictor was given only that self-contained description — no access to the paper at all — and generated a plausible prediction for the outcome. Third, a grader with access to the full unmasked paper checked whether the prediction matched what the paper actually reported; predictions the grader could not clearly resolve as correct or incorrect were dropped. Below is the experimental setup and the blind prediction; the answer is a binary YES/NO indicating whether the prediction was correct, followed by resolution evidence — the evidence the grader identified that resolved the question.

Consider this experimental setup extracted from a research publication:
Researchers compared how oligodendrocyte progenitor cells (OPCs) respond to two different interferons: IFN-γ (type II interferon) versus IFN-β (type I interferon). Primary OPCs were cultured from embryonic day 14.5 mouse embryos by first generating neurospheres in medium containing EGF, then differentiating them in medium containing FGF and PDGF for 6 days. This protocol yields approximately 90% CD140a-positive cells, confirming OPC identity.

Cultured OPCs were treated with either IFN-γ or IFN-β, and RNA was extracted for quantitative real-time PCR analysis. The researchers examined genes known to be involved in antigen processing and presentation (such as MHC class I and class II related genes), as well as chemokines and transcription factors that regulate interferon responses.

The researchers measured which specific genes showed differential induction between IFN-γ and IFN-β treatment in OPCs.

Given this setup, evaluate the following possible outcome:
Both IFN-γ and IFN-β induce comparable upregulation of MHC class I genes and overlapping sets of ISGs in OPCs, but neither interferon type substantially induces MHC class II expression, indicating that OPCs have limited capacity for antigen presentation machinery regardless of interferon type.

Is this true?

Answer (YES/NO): NO